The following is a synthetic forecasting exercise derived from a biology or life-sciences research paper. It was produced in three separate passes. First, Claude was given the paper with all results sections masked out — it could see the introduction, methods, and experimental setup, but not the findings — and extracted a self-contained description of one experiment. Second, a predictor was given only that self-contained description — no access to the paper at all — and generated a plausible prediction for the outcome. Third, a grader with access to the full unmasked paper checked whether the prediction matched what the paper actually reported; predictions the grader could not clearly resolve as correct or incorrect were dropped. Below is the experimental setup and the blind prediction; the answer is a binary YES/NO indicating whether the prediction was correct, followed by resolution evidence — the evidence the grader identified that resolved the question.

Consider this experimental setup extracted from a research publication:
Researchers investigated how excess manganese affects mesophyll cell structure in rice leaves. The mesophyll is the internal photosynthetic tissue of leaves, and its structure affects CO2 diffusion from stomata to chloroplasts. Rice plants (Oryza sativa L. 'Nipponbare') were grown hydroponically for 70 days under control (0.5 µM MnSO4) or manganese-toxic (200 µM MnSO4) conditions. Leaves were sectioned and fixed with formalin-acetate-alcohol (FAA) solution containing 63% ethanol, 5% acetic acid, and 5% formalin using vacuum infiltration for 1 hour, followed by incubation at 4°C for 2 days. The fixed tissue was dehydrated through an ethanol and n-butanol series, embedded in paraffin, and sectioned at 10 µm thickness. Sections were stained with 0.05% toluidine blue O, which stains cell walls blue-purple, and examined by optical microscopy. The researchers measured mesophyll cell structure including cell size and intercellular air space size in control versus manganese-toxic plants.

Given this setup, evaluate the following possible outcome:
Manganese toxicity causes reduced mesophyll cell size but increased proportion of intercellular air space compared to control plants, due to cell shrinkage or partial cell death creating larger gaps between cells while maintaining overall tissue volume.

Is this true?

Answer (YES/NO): NO